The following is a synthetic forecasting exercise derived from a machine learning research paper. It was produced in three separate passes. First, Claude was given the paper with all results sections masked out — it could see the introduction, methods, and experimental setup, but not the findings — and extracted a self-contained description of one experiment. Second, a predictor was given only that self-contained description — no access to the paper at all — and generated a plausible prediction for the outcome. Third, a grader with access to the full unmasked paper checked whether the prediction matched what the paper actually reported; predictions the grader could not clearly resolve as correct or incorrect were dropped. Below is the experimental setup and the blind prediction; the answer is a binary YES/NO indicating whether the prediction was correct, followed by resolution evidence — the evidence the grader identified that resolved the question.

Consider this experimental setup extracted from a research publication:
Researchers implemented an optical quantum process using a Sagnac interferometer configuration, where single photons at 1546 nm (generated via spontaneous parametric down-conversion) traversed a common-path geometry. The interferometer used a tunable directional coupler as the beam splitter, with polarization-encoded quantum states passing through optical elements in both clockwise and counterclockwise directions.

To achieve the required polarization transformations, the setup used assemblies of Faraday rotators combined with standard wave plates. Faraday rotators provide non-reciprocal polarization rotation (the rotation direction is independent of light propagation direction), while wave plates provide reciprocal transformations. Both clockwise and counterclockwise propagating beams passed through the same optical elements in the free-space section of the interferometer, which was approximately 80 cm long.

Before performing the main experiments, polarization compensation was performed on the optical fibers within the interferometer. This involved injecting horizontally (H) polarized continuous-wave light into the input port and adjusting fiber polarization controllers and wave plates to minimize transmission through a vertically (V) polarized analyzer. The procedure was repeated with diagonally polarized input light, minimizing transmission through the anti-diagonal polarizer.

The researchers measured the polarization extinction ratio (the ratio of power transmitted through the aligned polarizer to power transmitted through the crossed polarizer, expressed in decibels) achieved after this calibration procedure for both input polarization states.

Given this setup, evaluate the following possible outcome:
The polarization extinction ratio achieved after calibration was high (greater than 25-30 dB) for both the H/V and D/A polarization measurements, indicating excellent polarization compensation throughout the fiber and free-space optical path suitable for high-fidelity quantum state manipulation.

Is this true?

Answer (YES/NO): YES